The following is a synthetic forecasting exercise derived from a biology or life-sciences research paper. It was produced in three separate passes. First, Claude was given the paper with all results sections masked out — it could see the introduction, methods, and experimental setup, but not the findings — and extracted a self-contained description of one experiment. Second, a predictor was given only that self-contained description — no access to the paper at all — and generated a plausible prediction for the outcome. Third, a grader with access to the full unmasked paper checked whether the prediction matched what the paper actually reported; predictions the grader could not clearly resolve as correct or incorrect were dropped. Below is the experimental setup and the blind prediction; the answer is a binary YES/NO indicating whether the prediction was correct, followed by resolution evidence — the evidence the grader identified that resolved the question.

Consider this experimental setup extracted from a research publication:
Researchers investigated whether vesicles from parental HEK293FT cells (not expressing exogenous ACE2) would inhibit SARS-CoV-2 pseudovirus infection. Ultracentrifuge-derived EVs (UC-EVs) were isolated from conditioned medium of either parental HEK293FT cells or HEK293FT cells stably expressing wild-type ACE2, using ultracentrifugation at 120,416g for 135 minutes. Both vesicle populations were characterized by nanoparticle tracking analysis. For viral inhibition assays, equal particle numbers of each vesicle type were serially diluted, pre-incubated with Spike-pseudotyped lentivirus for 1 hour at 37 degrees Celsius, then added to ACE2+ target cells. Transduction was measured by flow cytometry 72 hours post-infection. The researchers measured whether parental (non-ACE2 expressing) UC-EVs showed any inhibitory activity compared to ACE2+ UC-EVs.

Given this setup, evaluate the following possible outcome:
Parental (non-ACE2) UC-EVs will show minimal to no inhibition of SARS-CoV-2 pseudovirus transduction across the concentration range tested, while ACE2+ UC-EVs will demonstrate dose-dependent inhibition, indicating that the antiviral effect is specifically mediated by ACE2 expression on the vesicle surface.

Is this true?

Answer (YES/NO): YES